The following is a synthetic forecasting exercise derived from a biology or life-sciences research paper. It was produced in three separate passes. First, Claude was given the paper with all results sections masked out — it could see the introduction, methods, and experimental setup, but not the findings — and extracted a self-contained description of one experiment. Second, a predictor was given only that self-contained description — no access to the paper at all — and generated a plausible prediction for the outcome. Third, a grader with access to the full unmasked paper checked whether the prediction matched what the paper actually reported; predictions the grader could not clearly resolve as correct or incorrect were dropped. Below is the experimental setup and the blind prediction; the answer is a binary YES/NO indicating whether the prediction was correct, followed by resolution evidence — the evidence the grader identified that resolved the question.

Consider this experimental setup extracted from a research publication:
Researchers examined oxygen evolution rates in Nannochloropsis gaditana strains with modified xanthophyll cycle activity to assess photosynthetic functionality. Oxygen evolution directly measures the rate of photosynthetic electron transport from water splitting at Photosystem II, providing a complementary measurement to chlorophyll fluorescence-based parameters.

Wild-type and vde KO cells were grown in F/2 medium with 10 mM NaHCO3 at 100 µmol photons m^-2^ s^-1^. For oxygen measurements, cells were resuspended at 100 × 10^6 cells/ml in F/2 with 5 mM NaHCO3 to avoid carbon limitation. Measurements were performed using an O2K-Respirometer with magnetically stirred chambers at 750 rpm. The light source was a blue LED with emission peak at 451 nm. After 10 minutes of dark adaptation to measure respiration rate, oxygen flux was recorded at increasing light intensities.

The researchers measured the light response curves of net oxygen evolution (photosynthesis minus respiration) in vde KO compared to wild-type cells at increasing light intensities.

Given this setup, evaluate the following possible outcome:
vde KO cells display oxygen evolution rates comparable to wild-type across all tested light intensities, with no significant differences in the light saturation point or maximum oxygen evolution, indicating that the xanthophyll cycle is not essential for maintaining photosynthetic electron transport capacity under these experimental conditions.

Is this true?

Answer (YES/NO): NO